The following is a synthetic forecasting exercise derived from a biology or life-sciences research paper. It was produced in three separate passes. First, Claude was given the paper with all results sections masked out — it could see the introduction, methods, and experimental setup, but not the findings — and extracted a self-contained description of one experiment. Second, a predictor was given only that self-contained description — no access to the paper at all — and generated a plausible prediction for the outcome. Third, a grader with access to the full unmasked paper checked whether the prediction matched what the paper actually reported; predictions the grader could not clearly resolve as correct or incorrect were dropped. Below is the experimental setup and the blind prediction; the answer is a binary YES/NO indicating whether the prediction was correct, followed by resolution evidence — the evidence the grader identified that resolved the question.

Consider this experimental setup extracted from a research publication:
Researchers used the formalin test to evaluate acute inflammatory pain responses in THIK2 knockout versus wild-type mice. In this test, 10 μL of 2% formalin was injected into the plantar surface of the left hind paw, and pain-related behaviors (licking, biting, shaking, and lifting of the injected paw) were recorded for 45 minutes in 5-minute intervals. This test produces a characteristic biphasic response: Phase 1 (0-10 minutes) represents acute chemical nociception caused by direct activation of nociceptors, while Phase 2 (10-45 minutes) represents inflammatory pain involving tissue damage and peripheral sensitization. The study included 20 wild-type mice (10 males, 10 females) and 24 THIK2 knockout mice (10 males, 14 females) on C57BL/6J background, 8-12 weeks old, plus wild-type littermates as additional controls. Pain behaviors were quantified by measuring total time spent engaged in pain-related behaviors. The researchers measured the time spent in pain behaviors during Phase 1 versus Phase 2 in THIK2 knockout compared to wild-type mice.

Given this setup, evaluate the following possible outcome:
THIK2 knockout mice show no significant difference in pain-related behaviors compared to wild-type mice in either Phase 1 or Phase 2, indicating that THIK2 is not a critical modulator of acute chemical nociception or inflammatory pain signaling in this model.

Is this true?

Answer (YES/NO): NO